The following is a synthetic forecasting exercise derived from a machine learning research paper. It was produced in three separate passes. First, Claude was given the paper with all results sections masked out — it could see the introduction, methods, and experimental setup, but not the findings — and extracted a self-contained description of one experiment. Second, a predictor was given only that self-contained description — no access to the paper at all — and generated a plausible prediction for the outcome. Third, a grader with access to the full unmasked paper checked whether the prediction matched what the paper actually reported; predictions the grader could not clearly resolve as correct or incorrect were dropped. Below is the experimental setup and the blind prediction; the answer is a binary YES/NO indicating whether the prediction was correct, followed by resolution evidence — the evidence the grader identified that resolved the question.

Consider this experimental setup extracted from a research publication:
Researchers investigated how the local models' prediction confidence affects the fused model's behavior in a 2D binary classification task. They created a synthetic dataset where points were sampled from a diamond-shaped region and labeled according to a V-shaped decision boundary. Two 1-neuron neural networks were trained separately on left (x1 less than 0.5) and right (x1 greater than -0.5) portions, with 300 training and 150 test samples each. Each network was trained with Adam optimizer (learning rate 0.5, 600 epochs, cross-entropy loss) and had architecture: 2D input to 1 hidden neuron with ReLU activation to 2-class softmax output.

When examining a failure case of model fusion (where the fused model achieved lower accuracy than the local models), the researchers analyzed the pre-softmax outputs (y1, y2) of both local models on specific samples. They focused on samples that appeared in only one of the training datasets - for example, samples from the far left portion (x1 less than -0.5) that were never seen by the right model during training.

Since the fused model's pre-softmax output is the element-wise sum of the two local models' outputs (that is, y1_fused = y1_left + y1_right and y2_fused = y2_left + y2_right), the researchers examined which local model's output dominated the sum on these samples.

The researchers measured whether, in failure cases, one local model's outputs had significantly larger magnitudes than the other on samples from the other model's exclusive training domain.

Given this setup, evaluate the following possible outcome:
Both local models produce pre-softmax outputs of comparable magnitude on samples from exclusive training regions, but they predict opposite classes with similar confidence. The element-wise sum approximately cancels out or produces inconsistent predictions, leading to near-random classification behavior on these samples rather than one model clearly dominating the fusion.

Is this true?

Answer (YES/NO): NO